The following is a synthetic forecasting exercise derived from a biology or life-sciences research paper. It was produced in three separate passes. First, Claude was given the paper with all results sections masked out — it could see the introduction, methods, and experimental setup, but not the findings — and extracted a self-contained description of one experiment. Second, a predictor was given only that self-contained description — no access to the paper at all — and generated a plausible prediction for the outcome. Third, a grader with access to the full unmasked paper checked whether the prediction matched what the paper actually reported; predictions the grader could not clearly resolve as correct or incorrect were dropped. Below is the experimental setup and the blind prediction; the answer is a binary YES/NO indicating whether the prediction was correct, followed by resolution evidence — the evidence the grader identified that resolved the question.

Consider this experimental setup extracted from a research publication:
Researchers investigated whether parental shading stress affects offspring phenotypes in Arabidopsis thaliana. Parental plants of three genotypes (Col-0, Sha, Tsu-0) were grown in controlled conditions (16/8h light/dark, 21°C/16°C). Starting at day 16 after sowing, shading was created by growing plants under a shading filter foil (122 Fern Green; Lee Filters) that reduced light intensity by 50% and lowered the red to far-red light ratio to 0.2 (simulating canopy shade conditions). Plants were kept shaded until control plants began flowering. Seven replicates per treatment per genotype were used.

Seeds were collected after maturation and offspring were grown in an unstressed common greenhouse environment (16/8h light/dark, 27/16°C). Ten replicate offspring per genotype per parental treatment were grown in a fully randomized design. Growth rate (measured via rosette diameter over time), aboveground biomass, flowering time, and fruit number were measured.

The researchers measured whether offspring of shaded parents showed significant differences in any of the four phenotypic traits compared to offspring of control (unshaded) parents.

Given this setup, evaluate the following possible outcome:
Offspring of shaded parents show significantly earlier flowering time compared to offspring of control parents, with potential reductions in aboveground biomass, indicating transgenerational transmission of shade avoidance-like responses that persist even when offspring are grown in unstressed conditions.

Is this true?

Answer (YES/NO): NO